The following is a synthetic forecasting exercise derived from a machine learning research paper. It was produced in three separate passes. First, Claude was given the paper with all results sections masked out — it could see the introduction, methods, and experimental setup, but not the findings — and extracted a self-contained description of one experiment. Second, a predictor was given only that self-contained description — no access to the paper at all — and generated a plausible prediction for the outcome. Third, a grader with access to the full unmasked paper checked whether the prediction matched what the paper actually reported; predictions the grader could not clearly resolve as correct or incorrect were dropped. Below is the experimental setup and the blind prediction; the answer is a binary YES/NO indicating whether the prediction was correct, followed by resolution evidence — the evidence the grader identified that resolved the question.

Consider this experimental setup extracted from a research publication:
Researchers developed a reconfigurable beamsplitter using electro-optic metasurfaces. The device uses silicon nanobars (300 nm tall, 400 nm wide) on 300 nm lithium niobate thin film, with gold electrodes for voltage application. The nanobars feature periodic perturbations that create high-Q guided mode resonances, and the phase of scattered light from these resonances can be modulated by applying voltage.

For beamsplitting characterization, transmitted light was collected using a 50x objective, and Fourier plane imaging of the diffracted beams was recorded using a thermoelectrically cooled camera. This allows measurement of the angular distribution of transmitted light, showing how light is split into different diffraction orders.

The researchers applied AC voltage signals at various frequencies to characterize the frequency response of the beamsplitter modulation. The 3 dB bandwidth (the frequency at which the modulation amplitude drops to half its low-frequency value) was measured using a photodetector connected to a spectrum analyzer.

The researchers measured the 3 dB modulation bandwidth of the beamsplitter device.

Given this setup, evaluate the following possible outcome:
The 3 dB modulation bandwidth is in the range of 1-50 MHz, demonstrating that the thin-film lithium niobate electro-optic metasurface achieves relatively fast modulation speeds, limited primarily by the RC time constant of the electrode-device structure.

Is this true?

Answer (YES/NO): NO